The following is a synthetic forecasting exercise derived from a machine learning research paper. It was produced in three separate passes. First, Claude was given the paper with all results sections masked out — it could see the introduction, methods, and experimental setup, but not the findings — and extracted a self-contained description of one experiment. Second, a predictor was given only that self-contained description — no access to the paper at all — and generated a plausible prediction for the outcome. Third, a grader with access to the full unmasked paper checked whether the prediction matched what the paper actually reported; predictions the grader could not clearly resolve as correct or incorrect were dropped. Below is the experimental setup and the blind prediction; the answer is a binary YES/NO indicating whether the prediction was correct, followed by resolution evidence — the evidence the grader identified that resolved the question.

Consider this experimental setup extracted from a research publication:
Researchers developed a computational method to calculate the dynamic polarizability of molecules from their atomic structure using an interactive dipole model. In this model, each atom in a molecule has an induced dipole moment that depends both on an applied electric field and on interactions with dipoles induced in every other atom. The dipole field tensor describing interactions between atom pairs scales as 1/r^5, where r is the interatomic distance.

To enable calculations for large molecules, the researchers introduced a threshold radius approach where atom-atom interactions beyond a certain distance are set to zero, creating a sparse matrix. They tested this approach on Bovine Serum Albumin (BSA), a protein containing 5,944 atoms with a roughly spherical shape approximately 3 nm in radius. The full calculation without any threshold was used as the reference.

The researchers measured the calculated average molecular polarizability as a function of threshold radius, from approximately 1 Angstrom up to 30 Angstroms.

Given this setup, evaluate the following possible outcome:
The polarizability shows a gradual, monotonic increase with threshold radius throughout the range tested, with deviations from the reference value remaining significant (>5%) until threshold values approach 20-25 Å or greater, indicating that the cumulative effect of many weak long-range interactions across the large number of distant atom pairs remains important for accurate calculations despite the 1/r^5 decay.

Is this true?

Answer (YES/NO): NO